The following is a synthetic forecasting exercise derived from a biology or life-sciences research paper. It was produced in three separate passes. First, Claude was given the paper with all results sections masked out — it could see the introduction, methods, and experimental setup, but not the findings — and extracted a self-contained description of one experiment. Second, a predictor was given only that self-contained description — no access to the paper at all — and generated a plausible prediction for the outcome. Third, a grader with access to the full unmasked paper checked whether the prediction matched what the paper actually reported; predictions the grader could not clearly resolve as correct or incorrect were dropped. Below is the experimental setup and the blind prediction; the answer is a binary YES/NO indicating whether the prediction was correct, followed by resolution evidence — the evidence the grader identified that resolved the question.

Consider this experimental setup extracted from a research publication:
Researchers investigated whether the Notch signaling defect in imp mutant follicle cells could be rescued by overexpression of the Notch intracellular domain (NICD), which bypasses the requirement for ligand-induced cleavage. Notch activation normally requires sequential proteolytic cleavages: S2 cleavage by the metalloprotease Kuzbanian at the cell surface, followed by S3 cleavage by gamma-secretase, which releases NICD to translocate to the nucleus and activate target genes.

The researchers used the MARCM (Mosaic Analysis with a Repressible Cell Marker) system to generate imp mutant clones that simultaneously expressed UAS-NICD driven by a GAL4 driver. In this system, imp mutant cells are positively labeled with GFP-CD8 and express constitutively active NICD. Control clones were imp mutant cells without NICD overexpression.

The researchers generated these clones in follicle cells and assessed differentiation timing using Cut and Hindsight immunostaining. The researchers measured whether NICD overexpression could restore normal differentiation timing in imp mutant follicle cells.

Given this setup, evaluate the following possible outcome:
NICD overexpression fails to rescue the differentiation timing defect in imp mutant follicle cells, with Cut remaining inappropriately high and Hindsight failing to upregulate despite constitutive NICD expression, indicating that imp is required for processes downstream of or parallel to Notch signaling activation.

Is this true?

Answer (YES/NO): NO